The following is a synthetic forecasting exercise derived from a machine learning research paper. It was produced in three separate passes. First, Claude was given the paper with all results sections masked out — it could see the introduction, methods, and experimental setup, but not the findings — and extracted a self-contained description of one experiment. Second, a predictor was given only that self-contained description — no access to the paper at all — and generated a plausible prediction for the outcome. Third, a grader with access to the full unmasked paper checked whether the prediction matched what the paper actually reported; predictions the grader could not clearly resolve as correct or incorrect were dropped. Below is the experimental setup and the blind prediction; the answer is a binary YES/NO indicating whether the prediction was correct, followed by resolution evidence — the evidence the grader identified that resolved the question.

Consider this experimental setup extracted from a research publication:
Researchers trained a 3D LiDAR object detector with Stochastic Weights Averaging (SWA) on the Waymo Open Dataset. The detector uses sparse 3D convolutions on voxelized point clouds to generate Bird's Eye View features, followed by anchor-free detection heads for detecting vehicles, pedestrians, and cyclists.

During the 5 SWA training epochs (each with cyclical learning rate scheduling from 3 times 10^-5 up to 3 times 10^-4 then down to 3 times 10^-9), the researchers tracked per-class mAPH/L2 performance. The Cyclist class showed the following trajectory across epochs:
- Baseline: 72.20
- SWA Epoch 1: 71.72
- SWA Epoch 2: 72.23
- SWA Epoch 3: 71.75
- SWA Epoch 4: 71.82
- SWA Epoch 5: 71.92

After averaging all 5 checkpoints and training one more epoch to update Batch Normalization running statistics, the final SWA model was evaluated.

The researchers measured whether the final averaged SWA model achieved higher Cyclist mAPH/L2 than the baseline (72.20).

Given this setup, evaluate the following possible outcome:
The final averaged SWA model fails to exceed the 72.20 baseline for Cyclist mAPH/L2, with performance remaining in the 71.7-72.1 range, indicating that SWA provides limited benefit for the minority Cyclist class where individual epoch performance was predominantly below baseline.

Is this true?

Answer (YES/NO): YES